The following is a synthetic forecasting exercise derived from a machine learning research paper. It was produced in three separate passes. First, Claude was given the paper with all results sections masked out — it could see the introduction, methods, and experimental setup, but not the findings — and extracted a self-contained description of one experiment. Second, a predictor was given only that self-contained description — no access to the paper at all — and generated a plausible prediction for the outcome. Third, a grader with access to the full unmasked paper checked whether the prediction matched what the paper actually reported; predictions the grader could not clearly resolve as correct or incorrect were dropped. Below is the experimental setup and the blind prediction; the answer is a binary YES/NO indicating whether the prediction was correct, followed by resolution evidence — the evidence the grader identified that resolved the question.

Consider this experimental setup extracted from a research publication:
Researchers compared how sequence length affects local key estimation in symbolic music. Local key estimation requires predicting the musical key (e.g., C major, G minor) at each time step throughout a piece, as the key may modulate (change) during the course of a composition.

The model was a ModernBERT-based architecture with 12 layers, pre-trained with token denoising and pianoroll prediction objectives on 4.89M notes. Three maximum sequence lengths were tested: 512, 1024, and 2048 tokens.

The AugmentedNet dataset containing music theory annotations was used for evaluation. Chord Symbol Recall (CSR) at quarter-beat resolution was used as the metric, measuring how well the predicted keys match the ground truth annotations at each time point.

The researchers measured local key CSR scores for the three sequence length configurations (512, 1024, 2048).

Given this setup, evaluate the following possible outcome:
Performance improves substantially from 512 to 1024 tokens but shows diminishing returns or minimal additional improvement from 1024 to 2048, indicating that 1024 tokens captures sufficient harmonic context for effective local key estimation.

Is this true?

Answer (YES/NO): YES